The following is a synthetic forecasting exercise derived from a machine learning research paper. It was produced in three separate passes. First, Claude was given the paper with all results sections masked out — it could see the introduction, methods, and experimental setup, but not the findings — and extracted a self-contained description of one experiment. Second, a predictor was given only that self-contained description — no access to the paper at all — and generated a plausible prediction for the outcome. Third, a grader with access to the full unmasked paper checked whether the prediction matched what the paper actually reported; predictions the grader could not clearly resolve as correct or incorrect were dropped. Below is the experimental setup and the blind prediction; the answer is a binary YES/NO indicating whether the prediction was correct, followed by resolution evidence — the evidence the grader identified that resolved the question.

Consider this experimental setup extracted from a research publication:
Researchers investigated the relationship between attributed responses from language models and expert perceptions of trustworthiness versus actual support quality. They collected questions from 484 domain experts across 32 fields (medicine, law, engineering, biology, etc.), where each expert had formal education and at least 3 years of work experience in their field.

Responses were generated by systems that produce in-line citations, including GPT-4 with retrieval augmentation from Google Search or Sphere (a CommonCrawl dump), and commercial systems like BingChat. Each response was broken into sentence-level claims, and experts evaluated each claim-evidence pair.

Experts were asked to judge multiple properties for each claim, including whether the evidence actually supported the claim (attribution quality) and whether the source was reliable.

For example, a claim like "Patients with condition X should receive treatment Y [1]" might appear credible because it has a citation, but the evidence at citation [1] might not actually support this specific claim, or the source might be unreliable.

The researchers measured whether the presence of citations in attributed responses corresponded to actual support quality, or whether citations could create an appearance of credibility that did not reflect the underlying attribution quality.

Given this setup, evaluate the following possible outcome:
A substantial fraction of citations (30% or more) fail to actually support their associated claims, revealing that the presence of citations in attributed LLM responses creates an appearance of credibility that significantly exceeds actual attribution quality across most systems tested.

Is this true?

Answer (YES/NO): YES